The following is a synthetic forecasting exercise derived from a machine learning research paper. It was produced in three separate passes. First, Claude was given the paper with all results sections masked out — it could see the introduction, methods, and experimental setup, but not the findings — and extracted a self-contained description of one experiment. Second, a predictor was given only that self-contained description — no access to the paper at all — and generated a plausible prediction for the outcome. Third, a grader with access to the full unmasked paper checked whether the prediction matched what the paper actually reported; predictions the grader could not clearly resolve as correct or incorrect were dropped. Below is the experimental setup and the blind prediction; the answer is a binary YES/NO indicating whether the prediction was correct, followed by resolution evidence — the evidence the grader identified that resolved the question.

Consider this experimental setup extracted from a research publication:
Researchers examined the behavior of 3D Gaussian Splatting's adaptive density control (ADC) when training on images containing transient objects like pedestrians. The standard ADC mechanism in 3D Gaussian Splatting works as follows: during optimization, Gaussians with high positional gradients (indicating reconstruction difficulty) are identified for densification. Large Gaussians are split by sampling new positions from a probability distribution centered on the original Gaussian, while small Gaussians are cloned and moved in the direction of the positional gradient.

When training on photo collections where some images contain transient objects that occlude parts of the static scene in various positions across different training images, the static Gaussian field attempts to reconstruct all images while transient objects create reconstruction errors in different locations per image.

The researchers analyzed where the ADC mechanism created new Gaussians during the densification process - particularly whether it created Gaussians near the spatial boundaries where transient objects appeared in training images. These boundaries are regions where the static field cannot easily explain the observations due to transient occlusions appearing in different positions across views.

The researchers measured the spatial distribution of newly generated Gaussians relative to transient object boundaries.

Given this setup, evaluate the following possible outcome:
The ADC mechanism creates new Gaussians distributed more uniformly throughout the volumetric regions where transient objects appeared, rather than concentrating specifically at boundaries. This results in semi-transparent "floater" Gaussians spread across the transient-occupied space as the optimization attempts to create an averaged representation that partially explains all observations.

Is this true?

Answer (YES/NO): NO